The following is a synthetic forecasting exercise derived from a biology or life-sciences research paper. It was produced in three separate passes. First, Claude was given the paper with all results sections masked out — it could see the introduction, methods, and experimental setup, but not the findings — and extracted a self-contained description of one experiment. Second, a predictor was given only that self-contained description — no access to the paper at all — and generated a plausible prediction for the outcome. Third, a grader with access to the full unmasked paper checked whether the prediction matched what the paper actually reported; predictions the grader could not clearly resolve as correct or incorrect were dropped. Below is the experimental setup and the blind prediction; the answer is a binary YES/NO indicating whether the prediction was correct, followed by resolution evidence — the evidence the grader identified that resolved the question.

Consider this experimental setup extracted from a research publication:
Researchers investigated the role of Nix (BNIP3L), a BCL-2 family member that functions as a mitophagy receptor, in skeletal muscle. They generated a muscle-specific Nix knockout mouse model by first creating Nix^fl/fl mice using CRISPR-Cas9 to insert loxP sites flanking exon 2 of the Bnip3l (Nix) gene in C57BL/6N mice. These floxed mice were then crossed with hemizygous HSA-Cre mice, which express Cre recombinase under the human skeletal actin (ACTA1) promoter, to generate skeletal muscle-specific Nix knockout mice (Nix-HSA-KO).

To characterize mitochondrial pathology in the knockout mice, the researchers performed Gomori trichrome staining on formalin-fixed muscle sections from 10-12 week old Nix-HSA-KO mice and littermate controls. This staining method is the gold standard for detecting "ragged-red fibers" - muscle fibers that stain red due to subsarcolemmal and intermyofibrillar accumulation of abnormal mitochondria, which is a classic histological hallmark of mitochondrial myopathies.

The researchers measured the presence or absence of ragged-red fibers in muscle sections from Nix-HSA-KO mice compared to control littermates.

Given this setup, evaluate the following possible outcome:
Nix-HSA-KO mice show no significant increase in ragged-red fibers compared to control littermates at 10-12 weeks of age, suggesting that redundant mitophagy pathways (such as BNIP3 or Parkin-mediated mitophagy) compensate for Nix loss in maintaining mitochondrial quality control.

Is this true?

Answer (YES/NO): NO